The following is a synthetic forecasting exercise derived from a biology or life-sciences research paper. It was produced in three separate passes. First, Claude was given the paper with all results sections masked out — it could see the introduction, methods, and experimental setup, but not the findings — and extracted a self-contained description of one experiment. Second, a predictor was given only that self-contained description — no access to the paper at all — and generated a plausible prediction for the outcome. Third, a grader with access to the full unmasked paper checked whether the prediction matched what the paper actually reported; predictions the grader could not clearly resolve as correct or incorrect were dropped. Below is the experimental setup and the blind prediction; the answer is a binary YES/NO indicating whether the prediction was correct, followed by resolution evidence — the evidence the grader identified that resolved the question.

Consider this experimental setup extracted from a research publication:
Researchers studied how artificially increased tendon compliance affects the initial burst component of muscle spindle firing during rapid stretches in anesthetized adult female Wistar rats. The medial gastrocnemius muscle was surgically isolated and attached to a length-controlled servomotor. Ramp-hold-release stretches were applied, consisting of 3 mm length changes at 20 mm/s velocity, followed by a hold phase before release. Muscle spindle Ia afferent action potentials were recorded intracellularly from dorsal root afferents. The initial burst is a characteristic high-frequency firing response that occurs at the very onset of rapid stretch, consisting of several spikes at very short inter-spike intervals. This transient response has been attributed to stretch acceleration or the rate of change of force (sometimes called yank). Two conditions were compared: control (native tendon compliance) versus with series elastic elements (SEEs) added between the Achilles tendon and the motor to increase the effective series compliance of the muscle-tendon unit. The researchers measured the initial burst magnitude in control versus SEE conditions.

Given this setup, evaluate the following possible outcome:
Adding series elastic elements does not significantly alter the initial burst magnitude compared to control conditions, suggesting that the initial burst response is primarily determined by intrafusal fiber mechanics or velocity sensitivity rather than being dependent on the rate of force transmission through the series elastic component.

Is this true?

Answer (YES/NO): YES